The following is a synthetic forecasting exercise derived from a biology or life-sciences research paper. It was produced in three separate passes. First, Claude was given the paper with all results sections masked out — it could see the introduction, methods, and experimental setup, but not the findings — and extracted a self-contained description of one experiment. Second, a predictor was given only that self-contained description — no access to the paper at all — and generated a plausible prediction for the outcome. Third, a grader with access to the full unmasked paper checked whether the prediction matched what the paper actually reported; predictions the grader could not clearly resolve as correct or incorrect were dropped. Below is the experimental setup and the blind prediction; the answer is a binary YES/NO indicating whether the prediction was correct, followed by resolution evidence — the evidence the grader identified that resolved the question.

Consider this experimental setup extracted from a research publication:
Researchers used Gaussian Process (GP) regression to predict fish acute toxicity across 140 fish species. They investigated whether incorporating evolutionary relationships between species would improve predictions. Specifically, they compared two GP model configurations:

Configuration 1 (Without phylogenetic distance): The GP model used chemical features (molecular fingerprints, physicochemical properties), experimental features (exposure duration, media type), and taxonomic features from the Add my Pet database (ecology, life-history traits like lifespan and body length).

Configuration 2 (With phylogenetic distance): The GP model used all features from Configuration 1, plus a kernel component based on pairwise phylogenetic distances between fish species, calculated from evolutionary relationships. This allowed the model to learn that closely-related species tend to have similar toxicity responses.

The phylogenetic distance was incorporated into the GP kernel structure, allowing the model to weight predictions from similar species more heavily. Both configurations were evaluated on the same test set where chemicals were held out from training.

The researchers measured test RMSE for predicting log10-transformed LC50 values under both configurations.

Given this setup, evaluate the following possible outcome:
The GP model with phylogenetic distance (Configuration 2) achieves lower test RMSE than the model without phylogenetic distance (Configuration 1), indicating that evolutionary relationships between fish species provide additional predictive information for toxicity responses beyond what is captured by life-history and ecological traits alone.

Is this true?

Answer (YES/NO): NO